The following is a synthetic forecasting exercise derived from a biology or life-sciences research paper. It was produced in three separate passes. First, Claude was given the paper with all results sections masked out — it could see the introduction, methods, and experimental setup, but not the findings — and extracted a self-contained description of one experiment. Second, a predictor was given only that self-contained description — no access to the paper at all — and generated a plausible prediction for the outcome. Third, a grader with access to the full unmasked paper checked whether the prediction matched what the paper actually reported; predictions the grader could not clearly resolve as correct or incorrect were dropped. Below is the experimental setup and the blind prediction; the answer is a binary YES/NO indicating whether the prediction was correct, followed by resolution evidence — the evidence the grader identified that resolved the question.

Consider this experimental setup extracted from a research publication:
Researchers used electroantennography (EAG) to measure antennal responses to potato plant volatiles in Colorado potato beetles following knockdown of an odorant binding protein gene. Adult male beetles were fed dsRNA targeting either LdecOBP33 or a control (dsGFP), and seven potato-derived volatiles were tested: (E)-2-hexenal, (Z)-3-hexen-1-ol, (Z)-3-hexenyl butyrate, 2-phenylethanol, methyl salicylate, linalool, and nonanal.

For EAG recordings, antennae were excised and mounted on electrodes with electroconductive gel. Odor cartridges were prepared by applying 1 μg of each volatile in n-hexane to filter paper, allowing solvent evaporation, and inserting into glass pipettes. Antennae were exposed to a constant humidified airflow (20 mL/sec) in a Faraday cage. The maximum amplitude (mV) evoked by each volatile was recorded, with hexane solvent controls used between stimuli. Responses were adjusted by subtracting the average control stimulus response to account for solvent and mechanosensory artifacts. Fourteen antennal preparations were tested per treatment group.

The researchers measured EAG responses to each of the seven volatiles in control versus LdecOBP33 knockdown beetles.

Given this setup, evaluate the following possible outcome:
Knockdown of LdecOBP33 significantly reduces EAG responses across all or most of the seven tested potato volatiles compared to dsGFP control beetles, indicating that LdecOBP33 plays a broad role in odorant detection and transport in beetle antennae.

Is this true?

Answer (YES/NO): NO